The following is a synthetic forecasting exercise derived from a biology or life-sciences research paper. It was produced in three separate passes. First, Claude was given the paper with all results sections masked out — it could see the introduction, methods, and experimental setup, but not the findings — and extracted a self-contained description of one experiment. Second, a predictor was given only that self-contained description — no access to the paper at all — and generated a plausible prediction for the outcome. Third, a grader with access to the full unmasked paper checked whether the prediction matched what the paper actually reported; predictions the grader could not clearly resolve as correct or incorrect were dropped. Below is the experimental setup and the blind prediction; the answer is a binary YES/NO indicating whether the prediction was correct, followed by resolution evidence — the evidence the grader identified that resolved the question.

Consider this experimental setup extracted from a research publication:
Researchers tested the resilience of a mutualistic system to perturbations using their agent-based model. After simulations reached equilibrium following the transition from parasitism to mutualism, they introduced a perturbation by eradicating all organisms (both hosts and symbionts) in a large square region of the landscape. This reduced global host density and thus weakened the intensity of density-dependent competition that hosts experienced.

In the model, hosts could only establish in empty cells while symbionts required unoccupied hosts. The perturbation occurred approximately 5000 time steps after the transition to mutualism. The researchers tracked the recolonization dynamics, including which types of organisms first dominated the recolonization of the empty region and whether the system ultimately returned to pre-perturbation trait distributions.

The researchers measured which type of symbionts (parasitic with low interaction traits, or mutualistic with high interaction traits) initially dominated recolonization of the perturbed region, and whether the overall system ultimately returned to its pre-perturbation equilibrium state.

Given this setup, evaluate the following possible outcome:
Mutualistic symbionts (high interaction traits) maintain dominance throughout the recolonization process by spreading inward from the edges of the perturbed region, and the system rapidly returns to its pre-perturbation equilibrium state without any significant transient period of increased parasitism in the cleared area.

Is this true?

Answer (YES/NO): NO